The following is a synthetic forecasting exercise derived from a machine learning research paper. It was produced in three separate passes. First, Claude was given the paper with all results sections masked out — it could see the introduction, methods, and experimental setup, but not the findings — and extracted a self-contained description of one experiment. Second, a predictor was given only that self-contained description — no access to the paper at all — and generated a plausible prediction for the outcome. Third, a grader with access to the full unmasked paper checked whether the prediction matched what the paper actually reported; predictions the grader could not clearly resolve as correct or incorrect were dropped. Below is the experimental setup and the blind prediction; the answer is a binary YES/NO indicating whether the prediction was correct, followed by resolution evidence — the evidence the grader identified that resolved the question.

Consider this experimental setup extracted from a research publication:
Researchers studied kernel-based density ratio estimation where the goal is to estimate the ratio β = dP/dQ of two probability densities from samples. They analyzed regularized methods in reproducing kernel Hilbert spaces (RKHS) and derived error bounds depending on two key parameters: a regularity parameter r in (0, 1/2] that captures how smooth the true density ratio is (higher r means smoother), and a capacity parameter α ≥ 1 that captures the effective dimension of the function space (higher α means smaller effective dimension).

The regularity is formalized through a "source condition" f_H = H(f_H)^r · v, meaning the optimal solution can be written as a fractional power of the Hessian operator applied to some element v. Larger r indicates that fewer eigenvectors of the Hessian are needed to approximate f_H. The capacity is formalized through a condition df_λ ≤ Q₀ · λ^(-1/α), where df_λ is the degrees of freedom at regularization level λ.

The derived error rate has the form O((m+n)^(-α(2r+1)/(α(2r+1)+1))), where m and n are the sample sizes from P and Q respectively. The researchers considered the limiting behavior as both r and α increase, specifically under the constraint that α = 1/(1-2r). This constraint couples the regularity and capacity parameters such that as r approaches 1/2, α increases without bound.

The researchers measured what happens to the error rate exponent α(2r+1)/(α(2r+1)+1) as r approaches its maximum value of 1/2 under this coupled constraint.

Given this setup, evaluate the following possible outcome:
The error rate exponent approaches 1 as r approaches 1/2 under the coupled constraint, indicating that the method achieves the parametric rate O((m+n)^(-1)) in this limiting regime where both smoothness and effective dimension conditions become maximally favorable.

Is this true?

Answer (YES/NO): YES